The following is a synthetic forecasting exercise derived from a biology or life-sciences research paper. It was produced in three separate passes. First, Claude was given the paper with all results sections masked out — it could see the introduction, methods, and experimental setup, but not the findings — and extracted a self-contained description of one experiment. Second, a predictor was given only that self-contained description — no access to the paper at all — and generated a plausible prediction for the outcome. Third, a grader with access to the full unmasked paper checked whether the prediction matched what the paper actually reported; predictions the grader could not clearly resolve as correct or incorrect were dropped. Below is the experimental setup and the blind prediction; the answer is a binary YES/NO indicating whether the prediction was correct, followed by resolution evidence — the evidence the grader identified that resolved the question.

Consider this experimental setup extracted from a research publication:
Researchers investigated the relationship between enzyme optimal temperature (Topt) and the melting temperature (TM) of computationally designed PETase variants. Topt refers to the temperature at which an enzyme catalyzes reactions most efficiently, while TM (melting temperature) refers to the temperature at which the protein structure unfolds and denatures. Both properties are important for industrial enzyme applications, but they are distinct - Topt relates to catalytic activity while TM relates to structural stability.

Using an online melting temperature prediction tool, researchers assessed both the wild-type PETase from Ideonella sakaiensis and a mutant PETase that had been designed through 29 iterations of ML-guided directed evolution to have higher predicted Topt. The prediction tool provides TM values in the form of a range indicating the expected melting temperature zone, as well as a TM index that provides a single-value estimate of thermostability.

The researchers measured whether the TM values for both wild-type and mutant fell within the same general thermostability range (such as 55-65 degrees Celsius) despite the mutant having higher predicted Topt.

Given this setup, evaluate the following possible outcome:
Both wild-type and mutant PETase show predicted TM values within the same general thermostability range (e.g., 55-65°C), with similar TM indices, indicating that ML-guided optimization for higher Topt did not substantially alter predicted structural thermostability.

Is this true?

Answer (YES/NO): NO